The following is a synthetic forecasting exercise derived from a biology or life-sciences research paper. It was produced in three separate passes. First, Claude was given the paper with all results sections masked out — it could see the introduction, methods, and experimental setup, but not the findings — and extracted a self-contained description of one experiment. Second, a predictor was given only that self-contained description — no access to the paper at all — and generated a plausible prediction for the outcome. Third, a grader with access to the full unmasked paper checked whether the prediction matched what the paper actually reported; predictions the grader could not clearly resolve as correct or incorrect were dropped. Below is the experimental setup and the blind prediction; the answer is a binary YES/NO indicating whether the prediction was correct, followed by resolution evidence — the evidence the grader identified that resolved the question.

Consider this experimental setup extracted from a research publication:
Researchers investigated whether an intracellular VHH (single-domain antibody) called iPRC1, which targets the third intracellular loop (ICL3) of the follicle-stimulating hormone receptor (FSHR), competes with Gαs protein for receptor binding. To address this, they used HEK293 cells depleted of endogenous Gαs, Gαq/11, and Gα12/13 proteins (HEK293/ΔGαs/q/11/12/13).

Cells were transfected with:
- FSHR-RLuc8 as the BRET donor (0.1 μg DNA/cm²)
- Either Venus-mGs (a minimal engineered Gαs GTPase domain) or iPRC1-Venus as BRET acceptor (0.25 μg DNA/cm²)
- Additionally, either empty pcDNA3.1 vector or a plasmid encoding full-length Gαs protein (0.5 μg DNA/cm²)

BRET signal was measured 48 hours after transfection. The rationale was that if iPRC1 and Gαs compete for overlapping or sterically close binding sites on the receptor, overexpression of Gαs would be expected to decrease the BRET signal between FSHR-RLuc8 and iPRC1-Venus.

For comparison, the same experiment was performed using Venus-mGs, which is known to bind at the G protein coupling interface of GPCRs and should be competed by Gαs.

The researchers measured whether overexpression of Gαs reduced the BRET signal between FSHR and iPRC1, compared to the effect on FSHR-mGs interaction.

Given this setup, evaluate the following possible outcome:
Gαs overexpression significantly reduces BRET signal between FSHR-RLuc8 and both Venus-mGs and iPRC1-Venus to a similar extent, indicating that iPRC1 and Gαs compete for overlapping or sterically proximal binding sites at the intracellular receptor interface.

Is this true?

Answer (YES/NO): NO